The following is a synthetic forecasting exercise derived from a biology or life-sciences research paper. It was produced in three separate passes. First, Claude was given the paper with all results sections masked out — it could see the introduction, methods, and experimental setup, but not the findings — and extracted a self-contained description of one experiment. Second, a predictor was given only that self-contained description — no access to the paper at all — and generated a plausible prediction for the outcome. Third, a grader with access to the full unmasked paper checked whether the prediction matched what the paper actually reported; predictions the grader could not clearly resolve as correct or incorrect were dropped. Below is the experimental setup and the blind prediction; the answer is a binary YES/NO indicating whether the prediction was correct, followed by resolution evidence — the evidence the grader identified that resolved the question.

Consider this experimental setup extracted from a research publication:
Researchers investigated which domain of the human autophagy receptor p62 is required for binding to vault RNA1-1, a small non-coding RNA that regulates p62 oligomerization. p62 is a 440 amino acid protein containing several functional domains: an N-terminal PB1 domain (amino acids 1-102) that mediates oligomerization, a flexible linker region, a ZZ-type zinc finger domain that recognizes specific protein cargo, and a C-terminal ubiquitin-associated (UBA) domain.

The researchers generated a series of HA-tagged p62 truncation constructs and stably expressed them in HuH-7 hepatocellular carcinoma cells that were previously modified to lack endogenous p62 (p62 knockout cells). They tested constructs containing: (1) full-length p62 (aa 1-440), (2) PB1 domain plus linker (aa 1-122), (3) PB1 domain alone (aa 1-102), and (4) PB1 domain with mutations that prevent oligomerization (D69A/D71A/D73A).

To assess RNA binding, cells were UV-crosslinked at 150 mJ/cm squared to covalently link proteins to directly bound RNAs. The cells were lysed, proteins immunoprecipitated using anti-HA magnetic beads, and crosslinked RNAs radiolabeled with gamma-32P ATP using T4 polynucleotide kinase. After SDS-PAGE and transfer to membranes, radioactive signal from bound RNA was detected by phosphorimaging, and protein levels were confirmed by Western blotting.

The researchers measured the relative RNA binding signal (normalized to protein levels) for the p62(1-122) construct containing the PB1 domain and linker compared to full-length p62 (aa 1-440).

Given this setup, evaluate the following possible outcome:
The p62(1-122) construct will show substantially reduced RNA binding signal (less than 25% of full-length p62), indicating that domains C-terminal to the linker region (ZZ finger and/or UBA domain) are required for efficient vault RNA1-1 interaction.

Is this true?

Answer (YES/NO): NO